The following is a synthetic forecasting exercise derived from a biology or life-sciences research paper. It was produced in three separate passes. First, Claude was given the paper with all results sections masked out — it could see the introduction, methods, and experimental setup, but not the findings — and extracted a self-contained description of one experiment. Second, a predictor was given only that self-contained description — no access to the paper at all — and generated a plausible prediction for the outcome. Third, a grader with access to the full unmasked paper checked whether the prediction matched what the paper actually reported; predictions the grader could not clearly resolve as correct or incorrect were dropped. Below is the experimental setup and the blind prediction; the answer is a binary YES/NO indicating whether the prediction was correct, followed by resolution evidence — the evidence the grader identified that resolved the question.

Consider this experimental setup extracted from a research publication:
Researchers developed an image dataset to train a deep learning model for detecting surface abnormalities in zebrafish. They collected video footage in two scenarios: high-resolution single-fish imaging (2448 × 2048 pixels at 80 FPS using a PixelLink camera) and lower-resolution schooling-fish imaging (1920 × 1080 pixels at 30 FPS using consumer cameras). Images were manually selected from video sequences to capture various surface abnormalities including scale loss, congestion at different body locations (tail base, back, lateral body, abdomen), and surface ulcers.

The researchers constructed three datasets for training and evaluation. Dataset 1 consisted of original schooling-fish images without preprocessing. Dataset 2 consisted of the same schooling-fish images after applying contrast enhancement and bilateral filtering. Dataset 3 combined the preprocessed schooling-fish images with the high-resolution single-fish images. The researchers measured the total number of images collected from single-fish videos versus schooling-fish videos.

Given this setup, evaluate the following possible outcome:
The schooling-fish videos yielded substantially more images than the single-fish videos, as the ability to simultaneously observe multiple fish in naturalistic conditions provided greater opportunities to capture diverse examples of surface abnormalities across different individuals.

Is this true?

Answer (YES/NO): NO